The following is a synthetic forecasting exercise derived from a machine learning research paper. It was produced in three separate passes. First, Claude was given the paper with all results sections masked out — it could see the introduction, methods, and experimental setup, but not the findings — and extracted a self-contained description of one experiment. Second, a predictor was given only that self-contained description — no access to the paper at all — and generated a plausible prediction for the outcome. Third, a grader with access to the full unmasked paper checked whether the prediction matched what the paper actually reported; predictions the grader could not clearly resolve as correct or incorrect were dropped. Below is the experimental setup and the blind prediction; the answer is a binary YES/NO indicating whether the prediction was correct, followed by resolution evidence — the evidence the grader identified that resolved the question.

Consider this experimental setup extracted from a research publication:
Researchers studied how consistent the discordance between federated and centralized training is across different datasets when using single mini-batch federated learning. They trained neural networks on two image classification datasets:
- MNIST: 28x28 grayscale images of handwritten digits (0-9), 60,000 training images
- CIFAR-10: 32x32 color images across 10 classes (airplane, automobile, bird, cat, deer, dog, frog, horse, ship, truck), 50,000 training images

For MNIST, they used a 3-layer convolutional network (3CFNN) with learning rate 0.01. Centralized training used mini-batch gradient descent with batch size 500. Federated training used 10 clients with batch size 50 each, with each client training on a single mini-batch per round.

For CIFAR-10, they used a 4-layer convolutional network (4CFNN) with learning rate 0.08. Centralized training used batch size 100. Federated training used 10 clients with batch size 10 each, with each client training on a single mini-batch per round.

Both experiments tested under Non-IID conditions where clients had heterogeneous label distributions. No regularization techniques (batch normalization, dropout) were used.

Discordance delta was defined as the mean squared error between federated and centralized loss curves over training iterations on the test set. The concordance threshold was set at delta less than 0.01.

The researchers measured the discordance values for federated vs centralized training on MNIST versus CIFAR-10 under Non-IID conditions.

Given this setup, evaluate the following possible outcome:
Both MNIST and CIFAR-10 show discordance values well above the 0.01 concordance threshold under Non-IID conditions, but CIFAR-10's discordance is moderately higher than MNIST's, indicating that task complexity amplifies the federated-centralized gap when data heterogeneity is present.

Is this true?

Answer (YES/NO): NO